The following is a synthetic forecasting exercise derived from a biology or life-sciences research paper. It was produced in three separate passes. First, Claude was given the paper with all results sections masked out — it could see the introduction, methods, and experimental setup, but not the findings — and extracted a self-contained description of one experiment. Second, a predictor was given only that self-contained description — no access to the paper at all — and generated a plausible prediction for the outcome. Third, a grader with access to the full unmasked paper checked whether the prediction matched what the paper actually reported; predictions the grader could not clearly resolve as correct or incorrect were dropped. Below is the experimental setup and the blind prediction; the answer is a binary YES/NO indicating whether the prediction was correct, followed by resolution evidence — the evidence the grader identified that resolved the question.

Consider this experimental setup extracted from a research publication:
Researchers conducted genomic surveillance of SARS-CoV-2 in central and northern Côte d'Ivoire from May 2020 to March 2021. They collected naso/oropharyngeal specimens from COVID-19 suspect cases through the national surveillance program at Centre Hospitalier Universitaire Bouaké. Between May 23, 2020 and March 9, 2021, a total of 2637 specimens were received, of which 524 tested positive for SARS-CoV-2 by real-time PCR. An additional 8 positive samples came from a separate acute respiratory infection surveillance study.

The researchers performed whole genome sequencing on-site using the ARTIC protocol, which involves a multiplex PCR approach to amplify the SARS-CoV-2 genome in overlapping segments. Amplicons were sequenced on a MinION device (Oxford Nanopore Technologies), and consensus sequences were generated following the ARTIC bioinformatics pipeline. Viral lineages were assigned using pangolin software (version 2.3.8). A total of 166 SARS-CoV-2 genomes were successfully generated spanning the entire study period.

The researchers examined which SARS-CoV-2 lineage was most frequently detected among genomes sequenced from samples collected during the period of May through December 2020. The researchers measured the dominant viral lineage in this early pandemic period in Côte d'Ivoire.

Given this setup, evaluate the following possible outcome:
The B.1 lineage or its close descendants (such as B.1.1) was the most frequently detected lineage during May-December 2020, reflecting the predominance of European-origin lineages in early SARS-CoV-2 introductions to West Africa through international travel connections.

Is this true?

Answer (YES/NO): NO